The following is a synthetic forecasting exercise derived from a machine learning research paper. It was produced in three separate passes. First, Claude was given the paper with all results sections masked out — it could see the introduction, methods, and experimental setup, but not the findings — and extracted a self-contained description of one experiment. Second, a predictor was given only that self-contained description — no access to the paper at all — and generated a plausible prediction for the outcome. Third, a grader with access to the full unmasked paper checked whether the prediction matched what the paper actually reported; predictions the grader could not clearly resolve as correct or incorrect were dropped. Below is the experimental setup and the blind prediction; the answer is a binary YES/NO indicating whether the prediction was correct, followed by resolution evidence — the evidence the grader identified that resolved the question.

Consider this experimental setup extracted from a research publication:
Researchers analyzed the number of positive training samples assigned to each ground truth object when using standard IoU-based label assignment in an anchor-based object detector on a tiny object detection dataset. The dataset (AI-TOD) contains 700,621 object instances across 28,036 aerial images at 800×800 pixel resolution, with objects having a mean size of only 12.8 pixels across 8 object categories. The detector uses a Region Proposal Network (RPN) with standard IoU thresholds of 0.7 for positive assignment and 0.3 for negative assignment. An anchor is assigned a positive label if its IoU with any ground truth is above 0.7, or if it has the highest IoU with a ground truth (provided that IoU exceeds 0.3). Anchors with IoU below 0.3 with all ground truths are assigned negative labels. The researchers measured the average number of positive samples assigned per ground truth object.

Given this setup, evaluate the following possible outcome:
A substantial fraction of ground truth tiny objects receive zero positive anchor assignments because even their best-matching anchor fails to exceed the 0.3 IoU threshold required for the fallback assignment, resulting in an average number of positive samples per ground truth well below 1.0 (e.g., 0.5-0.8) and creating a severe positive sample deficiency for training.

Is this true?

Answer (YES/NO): YES